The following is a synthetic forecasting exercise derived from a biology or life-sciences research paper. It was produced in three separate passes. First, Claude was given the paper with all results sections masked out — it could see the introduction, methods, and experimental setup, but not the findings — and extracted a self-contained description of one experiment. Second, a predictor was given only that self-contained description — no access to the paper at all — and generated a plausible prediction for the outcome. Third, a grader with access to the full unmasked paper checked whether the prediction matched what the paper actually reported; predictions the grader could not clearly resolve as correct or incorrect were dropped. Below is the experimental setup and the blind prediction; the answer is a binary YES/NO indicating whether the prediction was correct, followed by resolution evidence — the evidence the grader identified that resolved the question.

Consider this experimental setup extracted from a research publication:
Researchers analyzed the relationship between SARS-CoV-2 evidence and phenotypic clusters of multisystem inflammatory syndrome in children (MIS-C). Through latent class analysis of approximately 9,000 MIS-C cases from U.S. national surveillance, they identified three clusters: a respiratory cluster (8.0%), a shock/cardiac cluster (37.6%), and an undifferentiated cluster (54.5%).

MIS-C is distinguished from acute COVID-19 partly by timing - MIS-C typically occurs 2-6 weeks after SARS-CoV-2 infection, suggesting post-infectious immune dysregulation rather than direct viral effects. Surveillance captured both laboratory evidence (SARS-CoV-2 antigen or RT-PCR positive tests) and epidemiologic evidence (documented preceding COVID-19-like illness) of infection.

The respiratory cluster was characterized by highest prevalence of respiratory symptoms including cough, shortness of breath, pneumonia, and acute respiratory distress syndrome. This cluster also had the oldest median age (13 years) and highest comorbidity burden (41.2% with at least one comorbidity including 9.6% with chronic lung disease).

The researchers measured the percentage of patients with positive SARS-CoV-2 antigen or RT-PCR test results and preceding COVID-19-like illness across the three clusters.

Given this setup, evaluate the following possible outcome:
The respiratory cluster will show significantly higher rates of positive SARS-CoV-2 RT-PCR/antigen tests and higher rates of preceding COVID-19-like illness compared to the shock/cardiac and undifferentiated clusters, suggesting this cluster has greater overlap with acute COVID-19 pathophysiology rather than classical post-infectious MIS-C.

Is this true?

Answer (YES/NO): YES